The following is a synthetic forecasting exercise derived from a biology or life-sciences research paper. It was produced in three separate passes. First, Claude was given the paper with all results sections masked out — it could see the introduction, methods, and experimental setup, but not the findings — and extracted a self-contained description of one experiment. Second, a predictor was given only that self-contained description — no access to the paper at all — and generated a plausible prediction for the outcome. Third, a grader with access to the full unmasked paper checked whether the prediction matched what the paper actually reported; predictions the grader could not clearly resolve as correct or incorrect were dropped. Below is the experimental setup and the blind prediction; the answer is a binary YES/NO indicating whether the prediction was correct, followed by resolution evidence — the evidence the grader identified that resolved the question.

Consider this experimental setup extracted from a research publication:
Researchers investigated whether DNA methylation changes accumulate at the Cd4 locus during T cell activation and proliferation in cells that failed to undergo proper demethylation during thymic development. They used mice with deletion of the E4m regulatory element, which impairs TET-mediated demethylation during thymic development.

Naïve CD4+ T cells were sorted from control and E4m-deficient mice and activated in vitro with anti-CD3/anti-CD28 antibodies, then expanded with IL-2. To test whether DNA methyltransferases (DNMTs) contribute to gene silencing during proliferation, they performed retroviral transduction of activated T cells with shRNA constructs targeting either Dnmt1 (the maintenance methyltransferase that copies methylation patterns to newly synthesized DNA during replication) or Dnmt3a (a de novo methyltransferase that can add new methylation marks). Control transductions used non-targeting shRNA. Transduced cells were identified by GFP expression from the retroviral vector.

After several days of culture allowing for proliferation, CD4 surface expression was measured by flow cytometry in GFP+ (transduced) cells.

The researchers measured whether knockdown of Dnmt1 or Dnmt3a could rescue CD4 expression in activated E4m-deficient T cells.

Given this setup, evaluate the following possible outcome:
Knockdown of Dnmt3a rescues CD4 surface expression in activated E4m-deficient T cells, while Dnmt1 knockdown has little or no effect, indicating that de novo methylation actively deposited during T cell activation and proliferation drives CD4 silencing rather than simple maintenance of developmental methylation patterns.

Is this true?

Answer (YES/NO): NO